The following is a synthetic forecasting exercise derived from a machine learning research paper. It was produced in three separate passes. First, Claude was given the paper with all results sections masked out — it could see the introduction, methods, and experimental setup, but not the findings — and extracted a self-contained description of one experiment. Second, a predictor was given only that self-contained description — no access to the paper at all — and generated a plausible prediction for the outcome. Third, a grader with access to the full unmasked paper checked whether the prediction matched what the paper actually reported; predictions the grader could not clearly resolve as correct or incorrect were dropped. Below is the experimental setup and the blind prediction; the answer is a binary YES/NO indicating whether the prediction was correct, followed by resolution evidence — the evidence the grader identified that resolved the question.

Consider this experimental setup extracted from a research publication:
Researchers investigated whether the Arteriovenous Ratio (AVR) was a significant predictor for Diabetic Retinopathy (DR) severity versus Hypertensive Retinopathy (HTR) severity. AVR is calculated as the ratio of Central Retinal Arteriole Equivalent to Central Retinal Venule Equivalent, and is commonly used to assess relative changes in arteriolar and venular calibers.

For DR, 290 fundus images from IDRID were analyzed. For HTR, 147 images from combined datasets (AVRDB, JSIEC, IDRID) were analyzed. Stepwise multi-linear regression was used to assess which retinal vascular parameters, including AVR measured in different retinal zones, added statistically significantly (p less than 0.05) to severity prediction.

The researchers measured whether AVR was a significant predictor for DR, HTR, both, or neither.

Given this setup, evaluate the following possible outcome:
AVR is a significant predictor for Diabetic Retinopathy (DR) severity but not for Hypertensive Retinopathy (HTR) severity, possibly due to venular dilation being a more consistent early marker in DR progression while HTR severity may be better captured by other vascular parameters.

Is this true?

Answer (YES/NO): NO